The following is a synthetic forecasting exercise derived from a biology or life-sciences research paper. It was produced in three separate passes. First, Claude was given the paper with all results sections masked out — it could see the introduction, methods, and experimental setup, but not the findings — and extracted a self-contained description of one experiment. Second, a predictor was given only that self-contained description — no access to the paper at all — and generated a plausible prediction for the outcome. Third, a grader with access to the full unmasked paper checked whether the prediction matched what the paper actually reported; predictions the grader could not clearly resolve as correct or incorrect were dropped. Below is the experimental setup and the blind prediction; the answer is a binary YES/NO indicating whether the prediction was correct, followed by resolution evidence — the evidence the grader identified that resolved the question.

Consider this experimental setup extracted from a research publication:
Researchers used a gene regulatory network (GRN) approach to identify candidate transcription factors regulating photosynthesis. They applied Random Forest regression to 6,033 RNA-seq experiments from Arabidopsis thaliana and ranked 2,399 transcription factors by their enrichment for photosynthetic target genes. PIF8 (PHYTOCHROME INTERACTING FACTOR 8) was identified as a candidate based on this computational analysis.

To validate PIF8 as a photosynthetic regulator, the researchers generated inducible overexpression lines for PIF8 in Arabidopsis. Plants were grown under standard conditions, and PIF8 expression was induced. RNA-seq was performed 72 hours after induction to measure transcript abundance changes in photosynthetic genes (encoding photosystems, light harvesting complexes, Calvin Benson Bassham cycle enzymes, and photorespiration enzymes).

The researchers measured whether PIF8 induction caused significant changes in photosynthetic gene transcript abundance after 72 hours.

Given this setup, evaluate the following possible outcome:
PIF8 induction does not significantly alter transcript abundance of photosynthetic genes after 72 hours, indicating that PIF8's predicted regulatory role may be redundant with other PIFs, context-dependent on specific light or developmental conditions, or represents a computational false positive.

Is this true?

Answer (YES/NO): YES